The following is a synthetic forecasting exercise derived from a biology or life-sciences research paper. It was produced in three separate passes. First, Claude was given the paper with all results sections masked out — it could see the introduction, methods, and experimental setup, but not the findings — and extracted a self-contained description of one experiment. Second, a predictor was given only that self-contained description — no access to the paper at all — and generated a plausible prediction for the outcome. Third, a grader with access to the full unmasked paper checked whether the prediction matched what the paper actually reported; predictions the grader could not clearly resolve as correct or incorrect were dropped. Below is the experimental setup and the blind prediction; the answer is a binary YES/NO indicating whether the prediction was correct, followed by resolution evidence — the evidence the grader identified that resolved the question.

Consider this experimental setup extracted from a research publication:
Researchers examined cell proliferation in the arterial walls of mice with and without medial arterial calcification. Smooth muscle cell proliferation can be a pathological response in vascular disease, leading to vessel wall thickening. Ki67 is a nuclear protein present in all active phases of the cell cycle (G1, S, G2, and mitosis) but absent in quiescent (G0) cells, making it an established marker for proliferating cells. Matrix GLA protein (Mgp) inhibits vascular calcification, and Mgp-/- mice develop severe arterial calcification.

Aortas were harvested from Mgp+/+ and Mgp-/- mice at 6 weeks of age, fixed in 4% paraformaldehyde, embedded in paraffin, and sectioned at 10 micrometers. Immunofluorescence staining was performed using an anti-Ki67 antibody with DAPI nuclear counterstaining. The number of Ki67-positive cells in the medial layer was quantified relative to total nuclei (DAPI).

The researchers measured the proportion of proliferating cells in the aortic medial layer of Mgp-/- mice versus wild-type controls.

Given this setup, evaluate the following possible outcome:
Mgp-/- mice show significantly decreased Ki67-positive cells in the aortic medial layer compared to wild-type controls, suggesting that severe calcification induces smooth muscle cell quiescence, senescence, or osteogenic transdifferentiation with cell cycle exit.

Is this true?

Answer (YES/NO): NO